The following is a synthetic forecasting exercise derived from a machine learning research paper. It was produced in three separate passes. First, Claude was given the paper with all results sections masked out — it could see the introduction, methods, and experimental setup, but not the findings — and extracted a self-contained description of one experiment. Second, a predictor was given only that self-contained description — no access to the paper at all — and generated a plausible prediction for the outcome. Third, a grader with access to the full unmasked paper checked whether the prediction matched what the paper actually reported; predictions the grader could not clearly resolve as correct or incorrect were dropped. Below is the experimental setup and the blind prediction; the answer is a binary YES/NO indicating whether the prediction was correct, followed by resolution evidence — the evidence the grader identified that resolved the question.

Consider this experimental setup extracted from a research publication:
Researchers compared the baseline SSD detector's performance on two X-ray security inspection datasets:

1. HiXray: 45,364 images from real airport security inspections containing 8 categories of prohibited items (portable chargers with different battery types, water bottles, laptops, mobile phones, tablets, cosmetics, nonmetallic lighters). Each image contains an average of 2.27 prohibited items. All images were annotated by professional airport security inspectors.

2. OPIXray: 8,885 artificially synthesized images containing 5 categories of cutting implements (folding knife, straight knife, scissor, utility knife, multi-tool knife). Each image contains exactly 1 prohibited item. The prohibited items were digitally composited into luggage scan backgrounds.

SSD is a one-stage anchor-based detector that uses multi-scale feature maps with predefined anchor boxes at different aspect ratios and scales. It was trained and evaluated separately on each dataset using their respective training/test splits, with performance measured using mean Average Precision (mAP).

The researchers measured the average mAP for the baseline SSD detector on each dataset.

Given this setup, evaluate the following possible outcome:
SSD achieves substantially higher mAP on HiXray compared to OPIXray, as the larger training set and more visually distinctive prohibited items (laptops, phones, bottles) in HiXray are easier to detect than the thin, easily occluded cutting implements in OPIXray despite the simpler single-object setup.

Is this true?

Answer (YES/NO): NO